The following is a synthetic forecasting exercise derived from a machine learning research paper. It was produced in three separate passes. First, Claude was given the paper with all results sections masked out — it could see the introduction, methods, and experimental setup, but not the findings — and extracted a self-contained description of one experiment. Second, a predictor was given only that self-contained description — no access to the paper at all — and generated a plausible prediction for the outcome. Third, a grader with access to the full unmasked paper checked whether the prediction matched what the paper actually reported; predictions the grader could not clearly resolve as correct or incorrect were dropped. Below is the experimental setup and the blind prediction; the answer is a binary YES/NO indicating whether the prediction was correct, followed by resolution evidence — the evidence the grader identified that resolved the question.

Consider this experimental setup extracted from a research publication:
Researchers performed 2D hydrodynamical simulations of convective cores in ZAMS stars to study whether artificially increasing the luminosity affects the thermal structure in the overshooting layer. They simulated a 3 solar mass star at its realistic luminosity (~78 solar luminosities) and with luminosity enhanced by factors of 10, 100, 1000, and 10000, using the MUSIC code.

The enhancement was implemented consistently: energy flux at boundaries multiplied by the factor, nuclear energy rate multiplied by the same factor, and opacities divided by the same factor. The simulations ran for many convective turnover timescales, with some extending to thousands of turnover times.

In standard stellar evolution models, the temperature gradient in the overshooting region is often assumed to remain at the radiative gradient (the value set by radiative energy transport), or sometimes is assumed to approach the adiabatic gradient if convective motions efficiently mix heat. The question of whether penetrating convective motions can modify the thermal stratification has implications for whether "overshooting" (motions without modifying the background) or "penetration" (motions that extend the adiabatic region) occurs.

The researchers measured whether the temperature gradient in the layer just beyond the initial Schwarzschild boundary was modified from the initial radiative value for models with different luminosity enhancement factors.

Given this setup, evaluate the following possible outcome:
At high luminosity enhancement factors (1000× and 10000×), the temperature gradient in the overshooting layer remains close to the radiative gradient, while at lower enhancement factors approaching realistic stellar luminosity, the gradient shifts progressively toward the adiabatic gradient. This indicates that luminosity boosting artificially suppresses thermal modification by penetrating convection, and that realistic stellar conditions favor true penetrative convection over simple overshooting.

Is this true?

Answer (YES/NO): NO